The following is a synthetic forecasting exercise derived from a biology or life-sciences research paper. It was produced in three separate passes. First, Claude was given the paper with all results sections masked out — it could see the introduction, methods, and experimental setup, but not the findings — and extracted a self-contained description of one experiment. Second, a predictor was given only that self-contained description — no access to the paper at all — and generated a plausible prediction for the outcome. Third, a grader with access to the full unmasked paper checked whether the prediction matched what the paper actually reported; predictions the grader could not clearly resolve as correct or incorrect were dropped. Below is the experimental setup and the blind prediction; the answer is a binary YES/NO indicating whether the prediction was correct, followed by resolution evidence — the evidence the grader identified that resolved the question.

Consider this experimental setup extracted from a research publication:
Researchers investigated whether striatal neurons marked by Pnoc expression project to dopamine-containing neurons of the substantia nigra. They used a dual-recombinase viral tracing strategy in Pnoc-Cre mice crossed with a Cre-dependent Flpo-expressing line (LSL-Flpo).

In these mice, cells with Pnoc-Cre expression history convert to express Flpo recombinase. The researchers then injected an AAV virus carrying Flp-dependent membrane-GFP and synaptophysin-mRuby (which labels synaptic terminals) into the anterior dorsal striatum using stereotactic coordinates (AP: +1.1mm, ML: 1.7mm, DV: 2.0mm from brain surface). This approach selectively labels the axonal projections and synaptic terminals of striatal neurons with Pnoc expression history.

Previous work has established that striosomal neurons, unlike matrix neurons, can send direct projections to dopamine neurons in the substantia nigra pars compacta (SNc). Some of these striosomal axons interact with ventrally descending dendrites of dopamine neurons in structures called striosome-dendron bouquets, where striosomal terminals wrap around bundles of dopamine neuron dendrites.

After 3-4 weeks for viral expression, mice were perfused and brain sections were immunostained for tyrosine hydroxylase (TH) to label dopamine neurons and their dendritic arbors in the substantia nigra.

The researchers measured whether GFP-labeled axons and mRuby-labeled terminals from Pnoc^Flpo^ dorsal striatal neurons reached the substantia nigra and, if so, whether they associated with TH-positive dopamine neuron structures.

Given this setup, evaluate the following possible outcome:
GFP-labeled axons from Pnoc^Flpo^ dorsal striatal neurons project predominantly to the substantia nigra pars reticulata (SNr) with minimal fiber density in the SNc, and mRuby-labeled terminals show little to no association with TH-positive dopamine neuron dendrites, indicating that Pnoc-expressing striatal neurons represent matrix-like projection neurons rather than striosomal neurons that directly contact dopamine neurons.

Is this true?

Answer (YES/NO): NO